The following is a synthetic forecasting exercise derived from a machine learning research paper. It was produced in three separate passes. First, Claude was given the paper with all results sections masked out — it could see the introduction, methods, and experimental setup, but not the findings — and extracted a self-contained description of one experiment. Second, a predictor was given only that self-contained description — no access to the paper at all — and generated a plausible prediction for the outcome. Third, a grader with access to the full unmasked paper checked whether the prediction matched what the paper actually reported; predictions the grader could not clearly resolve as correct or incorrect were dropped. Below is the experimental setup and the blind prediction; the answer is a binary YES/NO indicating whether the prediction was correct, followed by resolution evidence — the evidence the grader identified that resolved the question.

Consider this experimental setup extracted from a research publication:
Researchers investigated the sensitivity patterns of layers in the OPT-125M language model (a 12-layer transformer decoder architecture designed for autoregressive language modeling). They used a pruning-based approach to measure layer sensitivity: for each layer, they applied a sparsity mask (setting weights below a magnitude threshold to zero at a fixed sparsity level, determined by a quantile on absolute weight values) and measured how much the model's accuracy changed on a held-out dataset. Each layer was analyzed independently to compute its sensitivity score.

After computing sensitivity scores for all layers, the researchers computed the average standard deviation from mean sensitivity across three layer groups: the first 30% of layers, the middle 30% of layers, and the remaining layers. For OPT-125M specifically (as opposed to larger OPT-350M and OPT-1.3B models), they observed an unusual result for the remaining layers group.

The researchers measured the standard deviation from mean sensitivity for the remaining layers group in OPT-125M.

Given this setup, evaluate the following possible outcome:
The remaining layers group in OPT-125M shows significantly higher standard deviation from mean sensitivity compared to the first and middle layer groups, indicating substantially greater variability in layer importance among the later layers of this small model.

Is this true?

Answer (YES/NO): NO